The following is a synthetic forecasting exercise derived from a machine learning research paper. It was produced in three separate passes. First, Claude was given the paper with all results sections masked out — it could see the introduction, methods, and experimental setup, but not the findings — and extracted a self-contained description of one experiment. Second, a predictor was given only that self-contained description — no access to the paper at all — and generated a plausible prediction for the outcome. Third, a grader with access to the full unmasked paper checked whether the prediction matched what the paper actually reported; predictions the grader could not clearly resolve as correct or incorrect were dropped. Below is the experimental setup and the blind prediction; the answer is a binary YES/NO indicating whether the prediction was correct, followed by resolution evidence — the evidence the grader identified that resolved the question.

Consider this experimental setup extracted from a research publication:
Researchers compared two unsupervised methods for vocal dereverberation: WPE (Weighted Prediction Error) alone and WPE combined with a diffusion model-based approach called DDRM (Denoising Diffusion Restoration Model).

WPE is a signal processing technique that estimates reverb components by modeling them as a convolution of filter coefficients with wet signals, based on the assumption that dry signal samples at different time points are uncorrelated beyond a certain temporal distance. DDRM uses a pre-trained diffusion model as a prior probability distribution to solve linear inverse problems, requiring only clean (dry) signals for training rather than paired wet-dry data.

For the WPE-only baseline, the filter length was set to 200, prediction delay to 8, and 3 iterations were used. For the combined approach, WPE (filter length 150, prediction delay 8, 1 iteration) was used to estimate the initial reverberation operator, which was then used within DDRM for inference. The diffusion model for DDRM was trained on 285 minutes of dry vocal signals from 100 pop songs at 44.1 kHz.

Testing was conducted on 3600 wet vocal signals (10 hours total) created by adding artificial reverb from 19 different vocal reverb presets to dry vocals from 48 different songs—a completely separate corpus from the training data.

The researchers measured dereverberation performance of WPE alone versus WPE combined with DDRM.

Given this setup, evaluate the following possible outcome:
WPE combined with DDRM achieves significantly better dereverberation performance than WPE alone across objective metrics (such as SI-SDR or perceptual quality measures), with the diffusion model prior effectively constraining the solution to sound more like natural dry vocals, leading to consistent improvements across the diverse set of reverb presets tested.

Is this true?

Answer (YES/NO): NO